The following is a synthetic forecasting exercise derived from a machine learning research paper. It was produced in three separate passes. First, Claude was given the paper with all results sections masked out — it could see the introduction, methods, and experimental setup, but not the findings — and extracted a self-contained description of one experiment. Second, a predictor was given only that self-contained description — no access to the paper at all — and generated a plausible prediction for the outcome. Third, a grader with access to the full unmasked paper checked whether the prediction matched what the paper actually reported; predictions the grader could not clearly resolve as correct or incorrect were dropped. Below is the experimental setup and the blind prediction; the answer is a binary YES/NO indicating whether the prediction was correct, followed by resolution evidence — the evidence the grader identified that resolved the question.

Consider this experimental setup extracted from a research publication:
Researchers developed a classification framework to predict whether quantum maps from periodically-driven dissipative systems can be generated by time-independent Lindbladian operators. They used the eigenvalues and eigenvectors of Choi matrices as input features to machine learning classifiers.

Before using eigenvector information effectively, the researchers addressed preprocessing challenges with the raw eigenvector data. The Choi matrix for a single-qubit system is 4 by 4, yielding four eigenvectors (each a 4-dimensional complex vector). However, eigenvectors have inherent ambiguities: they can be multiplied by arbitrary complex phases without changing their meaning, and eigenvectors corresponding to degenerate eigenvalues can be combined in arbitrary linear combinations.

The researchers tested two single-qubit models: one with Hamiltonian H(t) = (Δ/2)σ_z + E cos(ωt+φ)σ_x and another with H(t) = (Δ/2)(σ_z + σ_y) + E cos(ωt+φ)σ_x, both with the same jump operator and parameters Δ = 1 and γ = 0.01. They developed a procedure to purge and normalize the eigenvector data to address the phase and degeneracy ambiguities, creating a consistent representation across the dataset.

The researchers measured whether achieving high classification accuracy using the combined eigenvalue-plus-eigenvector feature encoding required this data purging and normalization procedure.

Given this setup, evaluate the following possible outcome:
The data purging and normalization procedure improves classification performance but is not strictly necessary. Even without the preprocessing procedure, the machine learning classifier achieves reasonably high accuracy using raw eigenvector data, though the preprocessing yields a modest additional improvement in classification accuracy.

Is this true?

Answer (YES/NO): NO